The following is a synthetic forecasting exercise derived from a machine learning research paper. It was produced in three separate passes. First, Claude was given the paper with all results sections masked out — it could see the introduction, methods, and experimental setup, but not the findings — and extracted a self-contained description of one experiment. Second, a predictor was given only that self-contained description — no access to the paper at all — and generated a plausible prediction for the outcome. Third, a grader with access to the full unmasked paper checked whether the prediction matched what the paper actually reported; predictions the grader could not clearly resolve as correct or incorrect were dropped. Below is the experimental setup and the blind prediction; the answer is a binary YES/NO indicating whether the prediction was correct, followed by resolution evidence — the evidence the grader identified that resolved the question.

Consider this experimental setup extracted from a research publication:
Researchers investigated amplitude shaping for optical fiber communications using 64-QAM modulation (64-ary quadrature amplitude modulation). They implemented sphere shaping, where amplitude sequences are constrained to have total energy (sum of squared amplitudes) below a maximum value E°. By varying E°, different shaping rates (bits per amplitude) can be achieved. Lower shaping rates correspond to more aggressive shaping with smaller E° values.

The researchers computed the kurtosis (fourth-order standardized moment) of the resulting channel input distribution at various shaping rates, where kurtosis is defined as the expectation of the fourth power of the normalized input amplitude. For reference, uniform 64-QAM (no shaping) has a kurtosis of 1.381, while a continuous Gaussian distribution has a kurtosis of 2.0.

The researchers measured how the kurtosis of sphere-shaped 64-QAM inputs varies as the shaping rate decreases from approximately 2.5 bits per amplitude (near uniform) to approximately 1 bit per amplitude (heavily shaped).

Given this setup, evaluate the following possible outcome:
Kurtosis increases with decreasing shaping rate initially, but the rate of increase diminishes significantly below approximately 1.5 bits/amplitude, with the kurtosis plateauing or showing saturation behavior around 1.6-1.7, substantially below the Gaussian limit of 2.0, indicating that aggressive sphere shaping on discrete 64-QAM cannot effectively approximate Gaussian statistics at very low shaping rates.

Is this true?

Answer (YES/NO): NO